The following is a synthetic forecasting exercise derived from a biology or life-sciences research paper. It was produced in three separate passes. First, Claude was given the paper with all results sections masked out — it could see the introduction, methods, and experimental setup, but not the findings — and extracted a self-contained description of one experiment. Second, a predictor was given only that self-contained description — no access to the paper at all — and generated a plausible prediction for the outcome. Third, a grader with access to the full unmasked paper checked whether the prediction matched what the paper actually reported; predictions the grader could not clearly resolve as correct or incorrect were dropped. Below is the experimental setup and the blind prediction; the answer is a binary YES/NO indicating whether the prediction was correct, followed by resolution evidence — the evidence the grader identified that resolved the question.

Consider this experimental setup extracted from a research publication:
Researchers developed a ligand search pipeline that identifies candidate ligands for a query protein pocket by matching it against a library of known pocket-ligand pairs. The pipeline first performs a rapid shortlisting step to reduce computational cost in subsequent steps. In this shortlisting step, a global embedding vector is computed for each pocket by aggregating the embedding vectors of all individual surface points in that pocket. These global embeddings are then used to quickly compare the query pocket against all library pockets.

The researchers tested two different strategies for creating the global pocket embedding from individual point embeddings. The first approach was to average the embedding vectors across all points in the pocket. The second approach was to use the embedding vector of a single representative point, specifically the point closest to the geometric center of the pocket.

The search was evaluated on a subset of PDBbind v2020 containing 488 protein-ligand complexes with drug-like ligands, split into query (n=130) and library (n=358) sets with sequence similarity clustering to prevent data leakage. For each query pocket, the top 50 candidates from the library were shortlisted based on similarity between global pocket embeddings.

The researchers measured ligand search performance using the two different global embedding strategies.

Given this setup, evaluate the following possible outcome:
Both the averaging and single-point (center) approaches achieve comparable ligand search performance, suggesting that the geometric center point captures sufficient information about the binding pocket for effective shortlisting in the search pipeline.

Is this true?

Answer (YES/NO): NO